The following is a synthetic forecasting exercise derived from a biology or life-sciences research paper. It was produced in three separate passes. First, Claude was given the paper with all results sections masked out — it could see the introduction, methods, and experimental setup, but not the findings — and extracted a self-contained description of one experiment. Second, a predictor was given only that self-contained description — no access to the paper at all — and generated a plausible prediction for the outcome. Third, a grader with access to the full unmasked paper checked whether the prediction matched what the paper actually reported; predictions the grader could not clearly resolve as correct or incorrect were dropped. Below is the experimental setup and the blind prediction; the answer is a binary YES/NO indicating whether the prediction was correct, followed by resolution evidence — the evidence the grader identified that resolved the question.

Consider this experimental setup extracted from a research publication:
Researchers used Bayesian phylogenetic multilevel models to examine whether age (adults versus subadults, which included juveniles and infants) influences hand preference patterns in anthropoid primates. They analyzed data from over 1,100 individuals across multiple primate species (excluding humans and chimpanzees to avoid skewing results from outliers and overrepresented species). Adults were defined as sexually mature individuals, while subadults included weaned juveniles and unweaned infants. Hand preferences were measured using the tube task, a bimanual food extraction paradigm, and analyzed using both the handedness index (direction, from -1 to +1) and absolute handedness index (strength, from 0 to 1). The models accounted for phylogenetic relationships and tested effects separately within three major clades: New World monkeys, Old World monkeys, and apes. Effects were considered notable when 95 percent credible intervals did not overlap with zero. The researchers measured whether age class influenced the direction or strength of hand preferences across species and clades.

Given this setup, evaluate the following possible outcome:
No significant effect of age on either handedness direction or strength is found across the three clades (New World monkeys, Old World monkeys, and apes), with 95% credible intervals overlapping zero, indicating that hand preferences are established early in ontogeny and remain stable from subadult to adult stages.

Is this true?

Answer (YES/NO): NO